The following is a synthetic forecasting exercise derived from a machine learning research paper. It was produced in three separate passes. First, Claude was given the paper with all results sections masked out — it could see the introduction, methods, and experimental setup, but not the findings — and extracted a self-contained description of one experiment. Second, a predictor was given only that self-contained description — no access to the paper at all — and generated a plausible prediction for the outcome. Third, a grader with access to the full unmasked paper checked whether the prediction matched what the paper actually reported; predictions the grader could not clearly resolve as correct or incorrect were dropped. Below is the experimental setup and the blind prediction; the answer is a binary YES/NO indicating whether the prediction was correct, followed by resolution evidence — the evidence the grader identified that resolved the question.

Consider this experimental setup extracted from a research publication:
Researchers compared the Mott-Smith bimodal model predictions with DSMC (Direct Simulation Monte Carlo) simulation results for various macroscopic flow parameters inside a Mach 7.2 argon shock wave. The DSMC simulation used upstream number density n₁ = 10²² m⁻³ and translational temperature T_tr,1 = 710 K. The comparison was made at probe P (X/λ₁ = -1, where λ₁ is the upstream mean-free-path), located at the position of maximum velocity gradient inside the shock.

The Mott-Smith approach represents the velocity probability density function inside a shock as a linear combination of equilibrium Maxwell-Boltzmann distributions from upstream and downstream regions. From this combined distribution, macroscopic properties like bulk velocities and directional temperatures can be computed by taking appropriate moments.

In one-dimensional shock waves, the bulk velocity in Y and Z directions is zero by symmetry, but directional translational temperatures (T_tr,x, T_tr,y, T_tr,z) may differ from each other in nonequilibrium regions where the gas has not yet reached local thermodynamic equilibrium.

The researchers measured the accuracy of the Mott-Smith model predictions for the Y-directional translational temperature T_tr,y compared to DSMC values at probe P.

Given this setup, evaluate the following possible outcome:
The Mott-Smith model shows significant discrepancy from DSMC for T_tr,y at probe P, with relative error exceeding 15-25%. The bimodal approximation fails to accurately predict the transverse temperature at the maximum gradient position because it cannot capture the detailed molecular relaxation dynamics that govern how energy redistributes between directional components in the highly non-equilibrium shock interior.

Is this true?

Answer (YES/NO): NO